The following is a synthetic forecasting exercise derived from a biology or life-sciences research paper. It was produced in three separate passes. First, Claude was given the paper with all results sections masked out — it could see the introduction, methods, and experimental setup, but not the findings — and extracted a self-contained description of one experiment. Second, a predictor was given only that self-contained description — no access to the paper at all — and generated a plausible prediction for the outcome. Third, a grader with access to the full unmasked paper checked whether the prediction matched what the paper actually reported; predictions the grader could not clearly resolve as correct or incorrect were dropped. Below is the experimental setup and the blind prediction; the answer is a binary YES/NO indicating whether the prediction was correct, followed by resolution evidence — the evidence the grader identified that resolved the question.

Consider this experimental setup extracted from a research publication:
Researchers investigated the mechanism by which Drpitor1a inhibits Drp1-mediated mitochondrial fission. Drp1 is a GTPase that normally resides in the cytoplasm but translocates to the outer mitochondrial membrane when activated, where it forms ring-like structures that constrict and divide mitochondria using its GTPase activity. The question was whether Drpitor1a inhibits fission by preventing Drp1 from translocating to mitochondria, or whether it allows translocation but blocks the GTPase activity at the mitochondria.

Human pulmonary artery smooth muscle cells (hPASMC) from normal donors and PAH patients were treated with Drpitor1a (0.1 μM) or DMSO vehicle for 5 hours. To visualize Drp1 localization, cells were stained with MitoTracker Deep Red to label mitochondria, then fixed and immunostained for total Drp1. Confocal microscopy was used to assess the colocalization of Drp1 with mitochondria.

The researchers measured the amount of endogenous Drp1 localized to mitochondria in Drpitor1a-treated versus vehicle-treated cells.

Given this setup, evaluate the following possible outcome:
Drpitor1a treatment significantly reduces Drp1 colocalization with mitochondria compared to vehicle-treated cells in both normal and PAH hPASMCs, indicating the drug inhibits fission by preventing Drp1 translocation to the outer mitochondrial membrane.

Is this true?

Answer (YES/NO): NO